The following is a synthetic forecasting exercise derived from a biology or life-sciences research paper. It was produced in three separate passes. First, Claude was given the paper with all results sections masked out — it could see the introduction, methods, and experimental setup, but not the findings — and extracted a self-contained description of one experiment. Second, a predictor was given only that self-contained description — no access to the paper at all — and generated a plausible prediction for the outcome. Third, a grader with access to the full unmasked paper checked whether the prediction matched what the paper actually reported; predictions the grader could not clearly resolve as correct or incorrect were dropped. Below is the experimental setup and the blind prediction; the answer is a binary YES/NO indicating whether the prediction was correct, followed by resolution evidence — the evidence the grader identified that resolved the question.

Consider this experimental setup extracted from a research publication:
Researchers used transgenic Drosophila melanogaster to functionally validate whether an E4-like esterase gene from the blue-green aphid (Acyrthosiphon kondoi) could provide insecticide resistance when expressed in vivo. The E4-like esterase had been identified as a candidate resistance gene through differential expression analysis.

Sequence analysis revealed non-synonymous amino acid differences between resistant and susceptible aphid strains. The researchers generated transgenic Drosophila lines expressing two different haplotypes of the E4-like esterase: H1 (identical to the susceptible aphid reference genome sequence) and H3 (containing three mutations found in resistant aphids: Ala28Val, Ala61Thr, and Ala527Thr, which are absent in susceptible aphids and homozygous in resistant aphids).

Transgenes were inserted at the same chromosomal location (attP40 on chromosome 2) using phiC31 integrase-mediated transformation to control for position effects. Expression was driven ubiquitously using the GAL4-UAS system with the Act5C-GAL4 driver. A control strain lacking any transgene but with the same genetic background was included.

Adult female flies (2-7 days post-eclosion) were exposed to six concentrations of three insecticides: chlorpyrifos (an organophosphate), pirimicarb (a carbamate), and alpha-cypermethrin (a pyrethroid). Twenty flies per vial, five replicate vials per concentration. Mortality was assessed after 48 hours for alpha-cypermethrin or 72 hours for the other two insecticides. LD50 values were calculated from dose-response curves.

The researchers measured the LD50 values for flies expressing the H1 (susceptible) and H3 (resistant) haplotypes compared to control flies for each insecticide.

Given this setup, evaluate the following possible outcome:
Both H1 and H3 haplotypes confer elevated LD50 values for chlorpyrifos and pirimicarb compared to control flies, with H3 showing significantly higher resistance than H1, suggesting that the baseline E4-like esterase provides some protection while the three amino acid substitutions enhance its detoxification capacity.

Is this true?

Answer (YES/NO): NO